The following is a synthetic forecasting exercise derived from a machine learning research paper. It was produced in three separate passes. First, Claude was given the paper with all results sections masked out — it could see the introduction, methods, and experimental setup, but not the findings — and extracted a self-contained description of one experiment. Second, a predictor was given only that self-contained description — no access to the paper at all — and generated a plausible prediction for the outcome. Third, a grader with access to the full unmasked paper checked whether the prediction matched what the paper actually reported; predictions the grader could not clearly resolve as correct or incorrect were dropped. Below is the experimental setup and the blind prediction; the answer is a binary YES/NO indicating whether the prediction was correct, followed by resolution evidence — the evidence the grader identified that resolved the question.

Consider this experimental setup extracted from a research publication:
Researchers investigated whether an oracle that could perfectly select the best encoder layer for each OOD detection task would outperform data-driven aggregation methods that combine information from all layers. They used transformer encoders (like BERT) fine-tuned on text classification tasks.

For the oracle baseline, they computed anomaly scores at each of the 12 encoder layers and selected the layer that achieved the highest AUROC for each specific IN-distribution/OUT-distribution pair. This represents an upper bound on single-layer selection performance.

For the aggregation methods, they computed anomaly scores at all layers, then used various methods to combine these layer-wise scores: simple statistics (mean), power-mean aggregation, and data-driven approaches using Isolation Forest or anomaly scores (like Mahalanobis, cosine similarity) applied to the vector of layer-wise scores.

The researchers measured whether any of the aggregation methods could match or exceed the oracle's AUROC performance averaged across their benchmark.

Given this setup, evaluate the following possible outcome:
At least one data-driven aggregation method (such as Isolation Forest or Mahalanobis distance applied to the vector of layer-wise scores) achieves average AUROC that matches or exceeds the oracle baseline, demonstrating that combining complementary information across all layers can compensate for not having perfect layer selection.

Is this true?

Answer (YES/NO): YES